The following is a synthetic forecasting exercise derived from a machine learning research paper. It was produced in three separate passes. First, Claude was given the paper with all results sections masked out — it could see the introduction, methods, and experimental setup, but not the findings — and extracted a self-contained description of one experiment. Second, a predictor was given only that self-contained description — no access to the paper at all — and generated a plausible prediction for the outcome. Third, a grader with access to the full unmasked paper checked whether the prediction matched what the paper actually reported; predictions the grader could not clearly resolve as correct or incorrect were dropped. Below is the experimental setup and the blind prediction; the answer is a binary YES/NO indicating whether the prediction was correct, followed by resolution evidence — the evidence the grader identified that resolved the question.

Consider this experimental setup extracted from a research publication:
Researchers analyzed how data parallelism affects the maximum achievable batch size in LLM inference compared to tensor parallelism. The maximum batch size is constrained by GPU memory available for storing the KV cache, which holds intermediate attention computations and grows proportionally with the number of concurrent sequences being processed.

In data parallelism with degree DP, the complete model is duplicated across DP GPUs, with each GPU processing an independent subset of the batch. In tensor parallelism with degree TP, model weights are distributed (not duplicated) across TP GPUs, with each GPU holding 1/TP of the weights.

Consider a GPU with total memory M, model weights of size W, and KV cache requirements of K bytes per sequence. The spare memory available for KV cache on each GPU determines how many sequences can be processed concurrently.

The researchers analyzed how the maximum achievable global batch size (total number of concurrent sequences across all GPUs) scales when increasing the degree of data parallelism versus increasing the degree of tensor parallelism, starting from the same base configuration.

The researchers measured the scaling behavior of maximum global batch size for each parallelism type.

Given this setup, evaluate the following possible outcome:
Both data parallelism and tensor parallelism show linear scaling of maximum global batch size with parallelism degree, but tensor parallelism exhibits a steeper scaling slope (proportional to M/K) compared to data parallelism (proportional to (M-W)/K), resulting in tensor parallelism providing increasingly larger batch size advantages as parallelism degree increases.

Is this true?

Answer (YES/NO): NO